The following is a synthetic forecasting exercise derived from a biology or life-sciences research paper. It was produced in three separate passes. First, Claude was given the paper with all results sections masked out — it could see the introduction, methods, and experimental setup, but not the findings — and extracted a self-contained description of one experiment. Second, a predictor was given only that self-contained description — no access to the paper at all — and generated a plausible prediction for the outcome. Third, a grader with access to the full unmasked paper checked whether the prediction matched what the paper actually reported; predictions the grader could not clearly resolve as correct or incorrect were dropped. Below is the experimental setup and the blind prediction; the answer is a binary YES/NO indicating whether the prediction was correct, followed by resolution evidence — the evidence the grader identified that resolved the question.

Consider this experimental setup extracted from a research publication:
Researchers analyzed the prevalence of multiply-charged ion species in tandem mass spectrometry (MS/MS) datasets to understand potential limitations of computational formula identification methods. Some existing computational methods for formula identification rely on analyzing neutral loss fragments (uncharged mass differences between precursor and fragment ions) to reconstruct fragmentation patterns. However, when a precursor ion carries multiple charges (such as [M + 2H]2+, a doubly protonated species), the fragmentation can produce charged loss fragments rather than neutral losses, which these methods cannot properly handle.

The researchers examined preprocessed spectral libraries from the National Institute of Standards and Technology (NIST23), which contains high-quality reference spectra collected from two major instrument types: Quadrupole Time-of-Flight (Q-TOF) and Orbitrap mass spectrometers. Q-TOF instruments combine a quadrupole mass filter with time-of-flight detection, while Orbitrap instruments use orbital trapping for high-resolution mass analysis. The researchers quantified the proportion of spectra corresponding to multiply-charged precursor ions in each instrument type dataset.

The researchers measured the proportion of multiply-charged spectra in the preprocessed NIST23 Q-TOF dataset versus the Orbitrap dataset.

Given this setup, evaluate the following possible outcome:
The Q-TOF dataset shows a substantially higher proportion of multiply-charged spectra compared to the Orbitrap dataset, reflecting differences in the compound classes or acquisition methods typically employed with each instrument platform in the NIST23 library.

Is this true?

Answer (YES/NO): YES